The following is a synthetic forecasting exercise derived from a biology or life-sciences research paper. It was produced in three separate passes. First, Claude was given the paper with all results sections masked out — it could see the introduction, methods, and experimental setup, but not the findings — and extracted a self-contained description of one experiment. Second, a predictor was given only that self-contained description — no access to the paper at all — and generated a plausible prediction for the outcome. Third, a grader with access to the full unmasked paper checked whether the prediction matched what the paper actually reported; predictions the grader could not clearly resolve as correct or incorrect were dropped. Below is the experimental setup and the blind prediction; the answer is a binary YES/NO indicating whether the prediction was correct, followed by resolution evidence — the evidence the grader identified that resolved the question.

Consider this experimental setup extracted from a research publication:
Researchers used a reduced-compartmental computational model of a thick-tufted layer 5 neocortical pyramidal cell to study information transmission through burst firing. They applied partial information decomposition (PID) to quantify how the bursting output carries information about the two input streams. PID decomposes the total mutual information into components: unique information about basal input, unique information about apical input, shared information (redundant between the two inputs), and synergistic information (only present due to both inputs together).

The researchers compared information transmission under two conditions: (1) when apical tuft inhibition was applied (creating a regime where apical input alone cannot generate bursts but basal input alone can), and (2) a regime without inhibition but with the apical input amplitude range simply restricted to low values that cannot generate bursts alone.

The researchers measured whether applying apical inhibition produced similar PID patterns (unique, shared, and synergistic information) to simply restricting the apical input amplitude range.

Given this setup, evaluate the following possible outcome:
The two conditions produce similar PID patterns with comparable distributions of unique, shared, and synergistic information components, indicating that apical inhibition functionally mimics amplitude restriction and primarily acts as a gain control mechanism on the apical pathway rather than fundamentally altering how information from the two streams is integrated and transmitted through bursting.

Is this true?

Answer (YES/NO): YES